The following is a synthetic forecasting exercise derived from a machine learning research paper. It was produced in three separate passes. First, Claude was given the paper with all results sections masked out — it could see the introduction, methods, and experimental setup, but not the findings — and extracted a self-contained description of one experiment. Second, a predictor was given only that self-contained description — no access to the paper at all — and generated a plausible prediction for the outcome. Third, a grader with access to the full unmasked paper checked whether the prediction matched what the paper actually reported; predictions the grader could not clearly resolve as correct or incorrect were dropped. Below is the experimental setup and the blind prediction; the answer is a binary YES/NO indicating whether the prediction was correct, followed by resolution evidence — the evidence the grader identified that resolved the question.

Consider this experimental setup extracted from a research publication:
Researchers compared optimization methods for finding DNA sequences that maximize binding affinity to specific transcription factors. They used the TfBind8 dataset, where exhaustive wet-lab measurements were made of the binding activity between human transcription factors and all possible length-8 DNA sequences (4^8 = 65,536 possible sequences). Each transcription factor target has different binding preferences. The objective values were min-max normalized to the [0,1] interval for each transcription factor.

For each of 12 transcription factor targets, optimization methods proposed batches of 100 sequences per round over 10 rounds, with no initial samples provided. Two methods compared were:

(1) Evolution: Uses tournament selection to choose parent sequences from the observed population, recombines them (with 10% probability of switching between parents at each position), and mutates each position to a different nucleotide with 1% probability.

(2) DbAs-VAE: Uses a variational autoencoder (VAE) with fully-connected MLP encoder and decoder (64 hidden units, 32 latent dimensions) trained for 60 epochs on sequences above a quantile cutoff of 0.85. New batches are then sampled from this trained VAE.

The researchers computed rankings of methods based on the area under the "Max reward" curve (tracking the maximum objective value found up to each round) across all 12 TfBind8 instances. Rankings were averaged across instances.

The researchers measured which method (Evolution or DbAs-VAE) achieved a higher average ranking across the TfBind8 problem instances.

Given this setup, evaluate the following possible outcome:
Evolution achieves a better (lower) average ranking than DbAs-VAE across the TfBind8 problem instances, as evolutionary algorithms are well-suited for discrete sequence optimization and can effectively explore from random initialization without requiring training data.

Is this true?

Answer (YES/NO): NO